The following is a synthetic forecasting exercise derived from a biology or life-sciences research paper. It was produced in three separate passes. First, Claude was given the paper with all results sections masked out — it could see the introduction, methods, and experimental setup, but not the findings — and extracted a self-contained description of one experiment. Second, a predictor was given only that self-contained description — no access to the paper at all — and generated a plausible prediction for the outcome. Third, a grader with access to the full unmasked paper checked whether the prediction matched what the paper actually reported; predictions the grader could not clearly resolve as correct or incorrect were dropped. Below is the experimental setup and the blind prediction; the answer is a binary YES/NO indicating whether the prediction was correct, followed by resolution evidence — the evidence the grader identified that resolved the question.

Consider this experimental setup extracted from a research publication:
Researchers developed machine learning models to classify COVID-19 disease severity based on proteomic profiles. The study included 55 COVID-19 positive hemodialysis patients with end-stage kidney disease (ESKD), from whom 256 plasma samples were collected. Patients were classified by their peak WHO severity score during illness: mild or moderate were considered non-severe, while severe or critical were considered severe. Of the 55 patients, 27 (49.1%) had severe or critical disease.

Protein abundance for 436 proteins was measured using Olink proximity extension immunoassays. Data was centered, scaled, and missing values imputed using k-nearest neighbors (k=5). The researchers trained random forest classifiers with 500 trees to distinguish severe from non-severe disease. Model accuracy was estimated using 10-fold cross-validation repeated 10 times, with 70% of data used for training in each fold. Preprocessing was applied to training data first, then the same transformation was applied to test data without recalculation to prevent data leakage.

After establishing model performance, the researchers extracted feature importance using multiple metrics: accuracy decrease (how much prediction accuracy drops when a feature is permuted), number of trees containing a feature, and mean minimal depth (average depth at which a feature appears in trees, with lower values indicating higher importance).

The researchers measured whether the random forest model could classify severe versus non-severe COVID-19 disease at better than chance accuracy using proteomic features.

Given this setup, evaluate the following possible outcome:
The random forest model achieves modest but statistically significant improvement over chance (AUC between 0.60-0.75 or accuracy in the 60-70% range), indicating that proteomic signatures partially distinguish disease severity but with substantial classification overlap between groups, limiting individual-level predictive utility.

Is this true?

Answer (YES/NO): NO